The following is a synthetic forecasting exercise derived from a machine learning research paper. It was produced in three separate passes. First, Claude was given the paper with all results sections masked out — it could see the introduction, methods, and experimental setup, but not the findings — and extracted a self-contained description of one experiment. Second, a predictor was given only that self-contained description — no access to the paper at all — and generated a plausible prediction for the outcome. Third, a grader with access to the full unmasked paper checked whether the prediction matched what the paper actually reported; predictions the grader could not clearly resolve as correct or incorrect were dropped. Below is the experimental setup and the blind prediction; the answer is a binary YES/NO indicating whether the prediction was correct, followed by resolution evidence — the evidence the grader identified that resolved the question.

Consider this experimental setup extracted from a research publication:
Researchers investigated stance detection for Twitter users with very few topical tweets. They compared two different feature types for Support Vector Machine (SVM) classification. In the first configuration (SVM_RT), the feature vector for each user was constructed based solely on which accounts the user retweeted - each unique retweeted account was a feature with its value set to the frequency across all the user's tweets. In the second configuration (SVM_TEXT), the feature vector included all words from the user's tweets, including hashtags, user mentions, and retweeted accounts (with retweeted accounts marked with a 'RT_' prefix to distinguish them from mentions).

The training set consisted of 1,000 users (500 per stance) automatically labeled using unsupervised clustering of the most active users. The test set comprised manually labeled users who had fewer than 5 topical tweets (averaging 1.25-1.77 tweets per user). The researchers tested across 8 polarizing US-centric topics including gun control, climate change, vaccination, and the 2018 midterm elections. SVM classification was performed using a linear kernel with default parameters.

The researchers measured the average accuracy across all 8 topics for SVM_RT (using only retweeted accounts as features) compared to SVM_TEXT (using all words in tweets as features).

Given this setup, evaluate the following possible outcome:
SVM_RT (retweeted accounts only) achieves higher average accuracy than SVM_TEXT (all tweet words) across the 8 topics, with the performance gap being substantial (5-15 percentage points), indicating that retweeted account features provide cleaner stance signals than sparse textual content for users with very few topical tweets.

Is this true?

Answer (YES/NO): YES